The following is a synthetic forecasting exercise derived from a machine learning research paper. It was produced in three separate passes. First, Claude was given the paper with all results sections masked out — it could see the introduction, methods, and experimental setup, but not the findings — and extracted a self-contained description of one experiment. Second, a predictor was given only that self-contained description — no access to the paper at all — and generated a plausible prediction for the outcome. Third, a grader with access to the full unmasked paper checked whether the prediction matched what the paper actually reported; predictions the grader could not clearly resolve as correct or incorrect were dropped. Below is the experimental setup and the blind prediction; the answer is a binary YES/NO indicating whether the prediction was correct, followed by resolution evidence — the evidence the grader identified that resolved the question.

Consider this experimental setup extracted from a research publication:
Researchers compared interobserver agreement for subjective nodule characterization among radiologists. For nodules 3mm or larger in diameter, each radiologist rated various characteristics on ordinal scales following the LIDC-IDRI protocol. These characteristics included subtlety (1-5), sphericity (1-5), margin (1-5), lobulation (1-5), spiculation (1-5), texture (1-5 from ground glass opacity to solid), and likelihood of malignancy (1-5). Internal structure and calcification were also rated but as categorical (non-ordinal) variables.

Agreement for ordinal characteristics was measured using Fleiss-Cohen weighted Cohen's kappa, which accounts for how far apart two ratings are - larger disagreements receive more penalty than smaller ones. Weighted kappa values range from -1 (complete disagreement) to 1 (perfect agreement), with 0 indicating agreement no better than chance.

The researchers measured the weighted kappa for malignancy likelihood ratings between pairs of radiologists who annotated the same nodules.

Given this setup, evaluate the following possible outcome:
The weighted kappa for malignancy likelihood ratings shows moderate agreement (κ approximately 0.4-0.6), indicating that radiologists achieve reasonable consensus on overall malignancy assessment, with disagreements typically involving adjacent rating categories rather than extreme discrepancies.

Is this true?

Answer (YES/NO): NO